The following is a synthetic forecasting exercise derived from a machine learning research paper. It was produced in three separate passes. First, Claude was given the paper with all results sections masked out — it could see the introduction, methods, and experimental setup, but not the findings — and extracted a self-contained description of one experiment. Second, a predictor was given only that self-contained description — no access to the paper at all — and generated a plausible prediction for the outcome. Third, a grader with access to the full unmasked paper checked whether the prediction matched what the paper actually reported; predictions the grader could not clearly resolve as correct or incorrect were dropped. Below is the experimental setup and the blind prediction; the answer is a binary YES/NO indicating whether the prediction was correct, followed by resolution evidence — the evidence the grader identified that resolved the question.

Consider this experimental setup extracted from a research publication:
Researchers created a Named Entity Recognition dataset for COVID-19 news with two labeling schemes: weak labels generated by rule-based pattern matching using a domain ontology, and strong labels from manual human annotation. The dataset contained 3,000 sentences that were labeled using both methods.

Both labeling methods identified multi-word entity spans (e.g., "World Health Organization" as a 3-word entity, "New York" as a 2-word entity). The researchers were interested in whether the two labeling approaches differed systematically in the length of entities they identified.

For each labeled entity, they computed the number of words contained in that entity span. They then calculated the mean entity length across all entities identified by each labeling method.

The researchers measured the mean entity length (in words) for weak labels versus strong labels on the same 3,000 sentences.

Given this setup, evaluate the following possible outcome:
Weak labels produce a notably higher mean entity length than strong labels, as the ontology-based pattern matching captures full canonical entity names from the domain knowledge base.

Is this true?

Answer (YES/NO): NO